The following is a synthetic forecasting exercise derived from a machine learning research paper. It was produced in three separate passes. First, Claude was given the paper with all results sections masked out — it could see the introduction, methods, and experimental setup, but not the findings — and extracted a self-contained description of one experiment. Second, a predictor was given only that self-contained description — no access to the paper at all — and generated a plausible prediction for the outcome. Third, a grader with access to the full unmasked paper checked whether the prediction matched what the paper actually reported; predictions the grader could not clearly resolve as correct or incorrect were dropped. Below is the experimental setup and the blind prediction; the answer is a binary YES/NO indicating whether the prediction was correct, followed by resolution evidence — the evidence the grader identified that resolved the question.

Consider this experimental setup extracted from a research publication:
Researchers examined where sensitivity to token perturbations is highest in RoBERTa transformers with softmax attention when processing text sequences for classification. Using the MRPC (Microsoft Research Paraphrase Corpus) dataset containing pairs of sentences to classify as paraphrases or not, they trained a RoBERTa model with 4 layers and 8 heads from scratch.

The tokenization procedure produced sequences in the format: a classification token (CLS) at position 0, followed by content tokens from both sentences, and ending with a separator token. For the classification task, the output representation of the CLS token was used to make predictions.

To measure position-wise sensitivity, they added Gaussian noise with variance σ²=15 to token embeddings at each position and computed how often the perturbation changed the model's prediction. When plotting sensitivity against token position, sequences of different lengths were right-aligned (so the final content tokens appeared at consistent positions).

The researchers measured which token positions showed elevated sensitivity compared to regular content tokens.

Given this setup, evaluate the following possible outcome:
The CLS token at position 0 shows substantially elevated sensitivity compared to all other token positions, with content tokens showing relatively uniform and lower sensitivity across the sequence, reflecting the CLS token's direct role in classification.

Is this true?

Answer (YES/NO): YES